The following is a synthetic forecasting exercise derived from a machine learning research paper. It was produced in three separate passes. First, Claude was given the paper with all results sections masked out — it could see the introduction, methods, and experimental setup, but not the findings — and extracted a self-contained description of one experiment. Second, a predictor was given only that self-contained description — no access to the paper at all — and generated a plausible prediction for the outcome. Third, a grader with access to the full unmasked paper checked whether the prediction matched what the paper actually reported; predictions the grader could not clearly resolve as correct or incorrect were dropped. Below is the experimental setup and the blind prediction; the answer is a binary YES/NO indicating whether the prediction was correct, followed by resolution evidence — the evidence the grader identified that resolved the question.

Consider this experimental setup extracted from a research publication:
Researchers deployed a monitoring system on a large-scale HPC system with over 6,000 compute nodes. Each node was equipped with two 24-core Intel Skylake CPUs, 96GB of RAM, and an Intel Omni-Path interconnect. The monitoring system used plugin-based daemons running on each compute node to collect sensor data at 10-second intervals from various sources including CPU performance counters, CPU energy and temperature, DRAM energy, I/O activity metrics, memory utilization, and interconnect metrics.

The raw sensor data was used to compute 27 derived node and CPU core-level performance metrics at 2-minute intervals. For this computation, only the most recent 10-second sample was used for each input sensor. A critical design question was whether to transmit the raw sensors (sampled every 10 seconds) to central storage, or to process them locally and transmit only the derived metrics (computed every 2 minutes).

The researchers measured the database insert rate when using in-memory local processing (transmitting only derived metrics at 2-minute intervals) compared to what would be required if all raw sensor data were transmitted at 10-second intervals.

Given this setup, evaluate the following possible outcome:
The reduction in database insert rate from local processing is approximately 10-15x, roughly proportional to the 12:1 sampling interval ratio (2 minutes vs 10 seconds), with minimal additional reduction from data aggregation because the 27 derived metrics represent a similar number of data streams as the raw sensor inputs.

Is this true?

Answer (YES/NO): YES